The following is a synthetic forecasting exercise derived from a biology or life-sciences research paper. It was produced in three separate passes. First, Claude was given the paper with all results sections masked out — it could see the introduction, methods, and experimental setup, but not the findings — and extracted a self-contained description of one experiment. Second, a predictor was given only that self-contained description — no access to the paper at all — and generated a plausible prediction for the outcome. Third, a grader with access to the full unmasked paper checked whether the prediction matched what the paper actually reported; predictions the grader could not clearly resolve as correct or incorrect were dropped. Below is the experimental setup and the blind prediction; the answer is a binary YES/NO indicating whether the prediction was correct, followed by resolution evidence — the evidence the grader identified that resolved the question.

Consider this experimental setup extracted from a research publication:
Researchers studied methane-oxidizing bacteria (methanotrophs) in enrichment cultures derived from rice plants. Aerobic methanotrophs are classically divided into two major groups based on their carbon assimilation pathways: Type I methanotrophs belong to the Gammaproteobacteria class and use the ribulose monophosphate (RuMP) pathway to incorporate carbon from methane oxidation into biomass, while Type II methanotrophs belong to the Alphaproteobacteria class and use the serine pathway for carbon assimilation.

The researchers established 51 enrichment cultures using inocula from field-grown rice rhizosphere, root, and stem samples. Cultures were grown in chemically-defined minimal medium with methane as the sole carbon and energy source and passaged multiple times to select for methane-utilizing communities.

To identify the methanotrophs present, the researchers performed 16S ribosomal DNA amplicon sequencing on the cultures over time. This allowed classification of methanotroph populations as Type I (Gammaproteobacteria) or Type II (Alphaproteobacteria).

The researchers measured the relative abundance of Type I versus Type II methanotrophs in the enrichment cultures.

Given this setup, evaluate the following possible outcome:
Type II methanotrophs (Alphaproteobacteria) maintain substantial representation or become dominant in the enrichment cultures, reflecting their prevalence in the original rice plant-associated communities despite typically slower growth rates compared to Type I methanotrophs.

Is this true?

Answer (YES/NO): YES